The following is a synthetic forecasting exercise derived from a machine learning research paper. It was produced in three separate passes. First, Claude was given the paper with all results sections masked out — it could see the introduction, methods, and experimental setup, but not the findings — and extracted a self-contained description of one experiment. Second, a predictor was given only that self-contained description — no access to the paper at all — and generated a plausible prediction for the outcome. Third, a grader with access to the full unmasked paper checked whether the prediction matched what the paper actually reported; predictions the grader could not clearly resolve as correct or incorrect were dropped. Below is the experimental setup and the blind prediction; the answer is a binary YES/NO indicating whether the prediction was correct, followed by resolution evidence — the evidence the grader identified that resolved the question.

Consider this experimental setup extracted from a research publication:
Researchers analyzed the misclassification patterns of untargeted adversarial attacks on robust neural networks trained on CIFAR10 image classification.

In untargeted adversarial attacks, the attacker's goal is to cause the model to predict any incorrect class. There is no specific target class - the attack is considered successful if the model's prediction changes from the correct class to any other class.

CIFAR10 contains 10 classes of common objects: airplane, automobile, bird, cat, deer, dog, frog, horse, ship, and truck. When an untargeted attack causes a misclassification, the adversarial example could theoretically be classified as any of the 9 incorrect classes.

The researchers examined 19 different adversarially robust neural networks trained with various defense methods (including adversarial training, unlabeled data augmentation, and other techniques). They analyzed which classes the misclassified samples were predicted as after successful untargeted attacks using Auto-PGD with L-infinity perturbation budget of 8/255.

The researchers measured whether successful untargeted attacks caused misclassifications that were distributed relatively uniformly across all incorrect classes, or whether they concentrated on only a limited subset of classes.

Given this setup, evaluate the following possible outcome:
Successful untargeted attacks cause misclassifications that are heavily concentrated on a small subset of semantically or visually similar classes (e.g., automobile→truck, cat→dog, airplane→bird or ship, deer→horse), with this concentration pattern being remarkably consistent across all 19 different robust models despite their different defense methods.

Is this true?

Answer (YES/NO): NO